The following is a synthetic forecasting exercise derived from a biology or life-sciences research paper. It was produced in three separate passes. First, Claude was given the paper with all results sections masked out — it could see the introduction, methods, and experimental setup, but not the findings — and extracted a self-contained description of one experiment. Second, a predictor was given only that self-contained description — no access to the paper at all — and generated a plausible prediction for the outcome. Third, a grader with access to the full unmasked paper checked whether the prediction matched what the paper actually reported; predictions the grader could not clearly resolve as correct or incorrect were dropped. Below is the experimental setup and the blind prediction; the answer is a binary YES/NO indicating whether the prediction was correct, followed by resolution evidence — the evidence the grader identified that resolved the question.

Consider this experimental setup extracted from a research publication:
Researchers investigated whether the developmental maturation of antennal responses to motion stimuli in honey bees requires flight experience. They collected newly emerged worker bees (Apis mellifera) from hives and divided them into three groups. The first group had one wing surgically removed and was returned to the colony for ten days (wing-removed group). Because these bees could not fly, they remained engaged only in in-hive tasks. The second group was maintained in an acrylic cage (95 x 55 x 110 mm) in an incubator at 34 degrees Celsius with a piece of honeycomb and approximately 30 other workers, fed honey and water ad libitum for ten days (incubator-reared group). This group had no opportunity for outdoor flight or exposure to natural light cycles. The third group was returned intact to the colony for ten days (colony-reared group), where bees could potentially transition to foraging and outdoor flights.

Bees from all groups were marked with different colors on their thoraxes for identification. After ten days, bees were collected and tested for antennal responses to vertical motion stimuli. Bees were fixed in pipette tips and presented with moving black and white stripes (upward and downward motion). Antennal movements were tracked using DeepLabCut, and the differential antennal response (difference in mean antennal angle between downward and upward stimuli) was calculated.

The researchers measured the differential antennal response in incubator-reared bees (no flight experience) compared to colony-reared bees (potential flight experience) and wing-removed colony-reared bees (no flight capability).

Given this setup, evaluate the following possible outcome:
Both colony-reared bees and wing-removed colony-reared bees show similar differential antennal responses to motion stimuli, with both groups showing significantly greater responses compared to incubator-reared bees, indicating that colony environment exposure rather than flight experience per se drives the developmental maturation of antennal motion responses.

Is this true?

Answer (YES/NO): NO